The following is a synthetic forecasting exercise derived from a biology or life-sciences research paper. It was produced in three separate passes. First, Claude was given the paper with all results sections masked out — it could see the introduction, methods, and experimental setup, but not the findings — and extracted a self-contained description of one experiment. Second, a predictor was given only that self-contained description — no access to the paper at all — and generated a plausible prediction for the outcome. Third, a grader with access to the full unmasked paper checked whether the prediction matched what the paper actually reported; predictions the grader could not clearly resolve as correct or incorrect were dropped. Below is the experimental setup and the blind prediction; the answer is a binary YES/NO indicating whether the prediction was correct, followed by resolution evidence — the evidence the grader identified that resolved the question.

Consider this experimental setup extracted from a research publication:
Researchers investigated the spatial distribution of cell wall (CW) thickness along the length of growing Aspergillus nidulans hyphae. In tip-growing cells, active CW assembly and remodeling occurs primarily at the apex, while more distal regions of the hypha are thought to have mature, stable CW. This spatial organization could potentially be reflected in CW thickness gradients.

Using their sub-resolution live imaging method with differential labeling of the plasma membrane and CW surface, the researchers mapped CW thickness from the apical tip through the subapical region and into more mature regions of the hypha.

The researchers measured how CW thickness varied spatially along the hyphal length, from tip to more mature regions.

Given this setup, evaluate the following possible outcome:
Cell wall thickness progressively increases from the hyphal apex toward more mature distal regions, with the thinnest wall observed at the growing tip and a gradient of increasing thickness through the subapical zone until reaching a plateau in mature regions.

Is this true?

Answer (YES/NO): NO